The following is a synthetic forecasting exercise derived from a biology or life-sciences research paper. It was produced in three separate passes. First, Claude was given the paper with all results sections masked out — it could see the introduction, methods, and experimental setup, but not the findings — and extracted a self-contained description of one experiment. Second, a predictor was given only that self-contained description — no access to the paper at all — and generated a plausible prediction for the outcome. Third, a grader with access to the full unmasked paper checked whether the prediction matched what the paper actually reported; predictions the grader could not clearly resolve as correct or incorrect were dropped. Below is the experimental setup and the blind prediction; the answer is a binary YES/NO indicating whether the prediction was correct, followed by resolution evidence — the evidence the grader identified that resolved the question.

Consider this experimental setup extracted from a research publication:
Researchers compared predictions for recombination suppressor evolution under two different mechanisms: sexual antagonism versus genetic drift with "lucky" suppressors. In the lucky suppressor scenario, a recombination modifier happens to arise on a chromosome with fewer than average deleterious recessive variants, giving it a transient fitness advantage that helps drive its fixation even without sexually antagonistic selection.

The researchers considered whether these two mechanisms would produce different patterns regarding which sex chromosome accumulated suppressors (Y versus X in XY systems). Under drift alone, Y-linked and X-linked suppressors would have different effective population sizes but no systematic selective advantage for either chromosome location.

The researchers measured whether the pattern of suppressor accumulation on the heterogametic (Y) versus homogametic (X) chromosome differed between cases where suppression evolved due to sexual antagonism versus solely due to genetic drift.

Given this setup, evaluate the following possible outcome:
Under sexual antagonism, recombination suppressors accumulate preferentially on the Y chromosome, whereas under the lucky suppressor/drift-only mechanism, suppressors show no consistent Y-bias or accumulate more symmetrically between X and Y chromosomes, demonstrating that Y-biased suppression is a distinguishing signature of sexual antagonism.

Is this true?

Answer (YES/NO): NO